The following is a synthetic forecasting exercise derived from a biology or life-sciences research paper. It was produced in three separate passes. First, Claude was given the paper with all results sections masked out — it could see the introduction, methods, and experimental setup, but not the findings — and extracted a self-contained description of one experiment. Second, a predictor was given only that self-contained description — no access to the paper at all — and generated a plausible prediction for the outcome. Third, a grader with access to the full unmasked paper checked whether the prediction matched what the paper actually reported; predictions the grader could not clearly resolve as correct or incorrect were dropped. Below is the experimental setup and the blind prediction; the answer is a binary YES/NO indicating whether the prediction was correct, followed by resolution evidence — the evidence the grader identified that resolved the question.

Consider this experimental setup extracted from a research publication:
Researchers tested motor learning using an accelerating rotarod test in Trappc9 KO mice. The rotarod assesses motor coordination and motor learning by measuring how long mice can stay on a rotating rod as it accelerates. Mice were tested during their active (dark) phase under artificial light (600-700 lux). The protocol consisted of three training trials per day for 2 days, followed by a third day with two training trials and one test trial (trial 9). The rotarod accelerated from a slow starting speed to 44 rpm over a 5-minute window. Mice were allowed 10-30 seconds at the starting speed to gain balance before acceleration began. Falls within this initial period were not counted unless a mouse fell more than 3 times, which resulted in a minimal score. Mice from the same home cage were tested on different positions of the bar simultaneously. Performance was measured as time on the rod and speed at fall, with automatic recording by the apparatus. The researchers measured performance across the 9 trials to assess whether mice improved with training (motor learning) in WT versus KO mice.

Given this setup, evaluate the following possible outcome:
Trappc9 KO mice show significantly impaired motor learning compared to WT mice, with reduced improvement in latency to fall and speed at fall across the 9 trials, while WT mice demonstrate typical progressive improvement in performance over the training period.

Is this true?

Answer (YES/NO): YES